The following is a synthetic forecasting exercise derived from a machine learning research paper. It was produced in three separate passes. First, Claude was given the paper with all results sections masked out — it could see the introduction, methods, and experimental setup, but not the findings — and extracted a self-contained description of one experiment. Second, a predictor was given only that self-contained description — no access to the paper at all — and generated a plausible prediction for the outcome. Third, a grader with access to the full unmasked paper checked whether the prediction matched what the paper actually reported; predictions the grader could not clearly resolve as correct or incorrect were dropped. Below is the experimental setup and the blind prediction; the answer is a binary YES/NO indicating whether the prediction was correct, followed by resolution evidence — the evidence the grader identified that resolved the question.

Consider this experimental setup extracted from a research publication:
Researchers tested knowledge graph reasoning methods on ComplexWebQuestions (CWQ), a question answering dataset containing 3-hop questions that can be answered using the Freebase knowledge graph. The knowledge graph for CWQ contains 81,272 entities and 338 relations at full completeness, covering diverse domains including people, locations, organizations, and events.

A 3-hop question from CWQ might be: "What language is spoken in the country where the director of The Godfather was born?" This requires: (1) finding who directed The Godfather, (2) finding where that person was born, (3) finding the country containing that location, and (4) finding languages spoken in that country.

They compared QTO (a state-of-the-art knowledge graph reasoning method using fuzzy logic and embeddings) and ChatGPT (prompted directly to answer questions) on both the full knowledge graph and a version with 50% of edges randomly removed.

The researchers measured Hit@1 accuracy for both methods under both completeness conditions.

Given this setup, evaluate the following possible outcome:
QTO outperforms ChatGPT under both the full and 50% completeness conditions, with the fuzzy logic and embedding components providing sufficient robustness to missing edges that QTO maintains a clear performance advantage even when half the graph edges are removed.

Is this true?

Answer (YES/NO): NO